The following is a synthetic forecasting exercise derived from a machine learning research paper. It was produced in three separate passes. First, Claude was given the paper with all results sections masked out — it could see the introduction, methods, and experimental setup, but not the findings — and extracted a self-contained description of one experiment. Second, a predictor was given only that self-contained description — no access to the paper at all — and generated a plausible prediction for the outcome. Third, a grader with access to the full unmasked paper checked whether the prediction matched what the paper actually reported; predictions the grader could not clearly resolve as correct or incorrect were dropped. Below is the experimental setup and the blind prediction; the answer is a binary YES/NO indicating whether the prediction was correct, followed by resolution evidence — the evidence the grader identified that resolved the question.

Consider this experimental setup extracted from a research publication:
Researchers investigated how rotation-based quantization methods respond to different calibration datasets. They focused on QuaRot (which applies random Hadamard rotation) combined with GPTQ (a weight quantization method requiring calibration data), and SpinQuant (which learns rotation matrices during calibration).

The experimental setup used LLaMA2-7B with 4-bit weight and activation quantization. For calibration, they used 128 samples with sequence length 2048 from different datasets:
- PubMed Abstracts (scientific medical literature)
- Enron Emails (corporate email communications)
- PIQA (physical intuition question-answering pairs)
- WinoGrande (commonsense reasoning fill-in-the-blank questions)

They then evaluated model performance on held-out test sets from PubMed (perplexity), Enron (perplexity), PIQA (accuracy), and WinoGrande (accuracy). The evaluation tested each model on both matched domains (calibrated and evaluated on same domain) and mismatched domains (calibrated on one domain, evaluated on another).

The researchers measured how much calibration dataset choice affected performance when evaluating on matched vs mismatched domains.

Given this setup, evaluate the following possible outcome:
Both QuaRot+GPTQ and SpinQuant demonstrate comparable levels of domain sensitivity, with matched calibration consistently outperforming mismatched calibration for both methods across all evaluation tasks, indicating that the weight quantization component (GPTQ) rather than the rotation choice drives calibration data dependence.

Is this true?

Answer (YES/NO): NO